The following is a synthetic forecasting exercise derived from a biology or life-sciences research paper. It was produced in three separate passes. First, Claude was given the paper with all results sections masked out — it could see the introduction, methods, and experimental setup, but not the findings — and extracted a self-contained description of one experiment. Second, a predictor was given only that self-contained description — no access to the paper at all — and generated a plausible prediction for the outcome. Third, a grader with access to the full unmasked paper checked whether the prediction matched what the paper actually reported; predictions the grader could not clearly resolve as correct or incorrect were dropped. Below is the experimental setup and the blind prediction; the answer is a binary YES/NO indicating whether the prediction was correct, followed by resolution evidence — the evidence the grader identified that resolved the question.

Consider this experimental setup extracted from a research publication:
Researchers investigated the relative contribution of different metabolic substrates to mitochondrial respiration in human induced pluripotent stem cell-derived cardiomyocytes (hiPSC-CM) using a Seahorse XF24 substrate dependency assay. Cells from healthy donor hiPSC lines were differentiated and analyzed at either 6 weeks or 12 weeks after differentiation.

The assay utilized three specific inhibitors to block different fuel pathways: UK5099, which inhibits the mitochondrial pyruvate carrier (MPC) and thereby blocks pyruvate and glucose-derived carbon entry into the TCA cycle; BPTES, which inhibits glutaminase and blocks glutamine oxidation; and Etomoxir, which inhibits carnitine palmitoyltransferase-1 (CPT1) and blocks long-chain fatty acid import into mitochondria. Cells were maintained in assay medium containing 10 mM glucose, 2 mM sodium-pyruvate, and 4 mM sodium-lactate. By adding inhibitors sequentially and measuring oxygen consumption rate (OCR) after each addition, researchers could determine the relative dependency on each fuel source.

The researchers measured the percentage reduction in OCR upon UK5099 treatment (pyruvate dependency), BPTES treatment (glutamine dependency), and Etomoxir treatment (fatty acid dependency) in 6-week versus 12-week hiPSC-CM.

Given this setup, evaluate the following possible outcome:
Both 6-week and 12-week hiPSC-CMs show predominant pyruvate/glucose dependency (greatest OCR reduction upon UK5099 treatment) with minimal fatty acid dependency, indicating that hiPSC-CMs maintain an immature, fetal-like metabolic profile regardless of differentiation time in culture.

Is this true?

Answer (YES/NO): NO